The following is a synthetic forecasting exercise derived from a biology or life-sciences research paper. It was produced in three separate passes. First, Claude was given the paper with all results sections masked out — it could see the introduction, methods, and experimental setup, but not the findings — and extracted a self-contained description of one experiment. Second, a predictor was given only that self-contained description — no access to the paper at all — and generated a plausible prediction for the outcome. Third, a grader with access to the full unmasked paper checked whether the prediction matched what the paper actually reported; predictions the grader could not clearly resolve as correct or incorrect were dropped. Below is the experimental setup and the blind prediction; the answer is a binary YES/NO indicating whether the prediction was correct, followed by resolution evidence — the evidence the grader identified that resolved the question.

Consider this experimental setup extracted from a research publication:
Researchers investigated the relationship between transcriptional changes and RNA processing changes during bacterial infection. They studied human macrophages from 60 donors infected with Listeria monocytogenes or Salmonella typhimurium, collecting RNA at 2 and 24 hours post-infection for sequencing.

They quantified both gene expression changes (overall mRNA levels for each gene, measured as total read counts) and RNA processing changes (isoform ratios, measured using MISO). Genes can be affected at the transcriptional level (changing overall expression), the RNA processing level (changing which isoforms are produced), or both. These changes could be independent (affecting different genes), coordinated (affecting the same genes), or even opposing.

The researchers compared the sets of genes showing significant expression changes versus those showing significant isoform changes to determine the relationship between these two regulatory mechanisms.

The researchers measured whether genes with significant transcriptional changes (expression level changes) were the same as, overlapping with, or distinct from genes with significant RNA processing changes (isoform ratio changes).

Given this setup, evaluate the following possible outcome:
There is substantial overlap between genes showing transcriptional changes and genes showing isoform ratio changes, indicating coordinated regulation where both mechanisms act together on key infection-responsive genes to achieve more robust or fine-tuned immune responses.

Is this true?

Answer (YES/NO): YES